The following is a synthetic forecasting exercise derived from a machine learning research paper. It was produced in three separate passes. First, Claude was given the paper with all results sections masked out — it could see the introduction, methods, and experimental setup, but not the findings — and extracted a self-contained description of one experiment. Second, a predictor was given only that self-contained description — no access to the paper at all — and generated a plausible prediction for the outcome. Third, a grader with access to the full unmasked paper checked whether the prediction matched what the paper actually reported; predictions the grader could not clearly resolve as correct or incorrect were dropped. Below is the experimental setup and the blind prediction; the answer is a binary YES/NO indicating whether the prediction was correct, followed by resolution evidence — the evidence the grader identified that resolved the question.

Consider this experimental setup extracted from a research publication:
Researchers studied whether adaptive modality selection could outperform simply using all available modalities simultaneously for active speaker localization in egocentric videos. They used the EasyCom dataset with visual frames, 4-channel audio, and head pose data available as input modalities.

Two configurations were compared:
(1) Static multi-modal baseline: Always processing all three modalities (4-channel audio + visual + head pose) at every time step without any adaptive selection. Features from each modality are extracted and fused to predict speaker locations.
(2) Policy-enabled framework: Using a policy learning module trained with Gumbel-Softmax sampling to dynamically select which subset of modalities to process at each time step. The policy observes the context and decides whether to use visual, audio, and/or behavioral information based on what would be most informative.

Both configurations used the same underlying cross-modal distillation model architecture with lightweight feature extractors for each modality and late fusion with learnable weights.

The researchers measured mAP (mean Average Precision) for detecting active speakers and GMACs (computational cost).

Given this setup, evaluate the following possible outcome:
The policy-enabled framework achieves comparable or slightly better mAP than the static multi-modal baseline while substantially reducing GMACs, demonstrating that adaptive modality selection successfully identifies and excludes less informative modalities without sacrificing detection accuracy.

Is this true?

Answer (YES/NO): YES